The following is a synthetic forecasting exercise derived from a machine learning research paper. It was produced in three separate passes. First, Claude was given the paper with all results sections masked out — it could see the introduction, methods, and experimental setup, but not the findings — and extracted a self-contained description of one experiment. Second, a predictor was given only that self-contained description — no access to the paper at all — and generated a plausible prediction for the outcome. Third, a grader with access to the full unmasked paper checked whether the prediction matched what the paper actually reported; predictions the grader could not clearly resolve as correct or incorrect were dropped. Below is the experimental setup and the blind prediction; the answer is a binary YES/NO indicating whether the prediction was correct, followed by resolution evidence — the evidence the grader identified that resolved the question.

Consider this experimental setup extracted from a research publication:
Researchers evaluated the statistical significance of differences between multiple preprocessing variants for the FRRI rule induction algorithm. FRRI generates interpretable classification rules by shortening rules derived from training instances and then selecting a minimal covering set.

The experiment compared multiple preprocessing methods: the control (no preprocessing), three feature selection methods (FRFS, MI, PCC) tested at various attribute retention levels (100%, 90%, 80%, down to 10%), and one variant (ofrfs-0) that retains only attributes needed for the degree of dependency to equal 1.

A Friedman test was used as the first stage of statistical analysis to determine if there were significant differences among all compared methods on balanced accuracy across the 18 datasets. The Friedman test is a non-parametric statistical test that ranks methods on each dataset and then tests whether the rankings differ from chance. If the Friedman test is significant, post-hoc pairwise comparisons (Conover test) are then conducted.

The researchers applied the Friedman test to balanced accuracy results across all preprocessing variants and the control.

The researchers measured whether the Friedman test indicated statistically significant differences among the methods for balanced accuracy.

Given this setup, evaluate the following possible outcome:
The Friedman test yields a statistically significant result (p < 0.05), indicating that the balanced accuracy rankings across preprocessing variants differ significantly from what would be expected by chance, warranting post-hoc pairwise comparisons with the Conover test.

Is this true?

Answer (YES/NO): YES